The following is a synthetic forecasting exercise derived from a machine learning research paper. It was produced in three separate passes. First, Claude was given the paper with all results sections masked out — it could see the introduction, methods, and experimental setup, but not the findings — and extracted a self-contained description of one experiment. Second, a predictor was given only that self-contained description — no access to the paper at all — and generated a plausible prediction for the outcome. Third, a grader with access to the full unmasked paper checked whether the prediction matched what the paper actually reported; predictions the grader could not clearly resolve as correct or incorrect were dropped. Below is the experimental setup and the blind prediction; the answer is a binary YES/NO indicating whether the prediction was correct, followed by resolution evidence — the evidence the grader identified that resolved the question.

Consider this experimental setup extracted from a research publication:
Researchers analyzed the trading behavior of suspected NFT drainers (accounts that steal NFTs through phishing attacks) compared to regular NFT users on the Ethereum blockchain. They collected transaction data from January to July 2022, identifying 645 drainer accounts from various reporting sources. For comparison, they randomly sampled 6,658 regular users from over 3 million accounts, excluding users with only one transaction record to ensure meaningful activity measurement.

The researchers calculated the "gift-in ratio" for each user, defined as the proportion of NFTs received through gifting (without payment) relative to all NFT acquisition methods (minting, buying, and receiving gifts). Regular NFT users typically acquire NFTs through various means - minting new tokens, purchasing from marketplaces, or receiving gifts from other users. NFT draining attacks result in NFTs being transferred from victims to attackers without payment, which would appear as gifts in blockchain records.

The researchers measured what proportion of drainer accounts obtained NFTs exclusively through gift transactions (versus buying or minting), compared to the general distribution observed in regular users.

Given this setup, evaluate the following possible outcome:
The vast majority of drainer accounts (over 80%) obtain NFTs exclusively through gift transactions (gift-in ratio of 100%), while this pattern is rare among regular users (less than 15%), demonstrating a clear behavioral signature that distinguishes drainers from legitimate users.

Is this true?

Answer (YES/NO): NO